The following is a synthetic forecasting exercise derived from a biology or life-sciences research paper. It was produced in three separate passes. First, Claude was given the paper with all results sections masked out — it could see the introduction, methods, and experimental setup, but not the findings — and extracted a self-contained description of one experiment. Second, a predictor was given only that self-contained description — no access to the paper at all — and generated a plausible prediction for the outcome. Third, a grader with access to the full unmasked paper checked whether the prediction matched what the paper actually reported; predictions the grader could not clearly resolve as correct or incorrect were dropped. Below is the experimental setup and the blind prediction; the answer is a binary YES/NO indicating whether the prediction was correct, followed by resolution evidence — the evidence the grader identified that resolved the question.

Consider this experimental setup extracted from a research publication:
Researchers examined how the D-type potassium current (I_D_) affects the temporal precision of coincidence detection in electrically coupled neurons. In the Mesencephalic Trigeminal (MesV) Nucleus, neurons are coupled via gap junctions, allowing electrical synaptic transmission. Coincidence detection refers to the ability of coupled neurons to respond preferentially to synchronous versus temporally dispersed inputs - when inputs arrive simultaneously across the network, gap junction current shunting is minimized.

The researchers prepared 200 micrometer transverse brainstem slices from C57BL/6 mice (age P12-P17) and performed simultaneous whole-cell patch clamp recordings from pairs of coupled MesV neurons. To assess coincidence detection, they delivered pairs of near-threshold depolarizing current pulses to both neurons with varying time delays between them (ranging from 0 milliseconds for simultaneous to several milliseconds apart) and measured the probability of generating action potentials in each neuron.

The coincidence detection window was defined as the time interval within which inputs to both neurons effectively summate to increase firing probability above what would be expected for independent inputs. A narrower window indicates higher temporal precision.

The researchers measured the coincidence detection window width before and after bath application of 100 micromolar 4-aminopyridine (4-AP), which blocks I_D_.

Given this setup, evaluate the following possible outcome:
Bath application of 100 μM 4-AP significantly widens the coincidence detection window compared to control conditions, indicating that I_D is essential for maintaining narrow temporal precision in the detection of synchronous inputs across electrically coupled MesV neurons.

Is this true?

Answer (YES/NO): NO